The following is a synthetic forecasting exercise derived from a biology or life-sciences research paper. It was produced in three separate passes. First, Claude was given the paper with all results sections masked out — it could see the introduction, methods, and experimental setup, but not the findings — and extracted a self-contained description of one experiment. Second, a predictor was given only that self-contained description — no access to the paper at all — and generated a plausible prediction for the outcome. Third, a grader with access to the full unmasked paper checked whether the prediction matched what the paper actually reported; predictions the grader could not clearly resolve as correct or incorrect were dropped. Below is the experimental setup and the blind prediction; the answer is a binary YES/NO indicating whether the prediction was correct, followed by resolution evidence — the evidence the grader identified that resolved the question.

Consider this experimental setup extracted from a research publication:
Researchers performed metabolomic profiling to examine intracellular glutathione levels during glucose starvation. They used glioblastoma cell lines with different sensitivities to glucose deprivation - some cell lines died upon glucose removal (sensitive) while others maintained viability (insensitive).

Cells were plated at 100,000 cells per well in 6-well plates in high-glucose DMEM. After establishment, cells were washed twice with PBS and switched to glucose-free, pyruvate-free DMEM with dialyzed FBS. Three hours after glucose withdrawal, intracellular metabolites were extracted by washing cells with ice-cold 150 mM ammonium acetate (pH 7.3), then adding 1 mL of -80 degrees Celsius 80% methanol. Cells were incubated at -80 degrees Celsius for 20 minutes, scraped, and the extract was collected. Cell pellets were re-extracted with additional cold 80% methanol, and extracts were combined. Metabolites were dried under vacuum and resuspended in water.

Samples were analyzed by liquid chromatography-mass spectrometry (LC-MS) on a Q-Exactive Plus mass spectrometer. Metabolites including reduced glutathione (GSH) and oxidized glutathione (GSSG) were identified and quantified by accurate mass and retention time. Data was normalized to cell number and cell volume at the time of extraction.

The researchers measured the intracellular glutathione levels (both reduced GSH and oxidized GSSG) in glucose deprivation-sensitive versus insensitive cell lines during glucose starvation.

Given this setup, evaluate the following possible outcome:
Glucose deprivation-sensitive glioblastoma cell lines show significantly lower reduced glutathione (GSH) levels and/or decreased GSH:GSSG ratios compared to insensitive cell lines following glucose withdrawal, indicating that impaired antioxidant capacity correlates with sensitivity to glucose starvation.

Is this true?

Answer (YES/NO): YES